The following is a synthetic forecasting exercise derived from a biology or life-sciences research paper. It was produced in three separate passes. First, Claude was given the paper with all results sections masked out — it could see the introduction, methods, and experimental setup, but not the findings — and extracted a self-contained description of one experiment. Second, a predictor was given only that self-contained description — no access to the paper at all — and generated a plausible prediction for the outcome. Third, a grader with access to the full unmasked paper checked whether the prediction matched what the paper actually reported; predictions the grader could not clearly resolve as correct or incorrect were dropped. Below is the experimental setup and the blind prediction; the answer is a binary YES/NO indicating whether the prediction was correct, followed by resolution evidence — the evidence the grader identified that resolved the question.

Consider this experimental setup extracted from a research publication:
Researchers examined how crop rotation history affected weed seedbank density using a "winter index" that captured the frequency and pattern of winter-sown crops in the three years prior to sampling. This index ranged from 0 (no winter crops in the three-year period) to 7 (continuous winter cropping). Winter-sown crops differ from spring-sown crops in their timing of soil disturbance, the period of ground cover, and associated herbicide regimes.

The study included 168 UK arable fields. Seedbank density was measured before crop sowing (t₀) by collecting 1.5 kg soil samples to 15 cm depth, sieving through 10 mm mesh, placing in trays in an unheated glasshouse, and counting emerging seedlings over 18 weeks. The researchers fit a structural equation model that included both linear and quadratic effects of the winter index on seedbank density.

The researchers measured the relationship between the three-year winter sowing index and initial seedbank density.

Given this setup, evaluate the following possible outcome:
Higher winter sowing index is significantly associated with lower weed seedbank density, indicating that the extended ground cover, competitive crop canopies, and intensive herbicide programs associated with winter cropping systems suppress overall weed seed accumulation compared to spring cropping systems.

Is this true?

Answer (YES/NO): NO